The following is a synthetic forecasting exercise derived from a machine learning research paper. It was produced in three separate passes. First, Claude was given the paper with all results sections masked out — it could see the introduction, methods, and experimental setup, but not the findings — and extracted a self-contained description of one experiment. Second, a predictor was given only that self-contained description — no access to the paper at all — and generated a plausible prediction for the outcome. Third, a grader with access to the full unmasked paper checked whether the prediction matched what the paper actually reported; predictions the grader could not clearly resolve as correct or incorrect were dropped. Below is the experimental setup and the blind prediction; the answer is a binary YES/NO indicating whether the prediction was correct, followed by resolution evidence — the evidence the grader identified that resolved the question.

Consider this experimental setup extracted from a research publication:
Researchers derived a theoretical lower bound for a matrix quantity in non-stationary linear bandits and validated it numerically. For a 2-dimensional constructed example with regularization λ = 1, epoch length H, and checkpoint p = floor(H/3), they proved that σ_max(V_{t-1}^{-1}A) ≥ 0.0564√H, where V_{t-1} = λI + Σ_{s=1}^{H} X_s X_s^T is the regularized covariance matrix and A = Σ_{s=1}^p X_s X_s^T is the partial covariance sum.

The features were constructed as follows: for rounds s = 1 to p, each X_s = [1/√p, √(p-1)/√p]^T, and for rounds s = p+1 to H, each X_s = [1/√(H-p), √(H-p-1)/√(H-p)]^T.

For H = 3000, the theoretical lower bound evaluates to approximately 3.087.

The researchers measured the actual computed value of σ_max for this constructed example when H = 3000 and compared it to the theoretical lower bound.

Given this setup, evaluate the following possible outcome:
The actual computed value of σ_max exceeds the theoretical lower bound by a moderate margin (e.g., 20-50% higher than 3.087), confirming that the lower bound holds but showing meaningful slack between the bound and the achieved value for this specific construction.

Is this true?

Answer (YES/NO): NO